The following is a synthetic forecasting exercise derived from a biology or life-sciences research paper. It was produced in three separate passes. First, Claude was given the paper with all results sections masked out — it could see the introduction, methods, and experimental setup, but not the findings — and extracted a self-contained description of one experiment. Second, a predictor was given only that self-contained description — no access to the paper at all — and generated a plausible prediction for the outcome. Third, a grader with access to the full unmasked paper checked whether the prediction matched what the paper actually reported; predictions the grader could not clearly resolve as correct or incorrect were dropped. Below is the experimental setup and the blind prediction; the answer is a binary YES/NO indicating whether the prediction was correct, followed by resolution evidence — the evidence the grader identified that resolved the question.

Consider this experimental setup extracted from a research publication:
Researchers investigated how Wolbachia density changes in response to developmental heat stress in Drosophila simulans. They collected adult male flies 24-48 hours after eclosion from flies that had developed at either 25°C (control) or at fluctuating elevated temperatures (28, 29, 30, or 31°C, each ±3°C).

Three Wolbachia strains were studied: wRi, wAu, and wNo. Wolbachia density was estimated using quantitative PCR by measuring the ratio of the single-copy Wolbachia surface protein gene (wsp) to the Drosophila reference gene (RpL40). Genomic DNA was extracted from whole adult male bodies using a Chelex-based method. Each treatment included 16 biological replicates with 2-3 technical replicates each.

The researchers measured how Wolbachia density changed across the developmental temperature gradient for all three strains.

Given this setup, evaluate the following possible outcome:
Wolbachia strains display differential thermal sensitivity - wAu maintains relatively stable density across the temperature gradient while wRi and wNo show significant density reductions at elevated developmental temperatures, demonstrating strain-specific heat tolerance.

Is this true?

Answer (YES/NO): NO